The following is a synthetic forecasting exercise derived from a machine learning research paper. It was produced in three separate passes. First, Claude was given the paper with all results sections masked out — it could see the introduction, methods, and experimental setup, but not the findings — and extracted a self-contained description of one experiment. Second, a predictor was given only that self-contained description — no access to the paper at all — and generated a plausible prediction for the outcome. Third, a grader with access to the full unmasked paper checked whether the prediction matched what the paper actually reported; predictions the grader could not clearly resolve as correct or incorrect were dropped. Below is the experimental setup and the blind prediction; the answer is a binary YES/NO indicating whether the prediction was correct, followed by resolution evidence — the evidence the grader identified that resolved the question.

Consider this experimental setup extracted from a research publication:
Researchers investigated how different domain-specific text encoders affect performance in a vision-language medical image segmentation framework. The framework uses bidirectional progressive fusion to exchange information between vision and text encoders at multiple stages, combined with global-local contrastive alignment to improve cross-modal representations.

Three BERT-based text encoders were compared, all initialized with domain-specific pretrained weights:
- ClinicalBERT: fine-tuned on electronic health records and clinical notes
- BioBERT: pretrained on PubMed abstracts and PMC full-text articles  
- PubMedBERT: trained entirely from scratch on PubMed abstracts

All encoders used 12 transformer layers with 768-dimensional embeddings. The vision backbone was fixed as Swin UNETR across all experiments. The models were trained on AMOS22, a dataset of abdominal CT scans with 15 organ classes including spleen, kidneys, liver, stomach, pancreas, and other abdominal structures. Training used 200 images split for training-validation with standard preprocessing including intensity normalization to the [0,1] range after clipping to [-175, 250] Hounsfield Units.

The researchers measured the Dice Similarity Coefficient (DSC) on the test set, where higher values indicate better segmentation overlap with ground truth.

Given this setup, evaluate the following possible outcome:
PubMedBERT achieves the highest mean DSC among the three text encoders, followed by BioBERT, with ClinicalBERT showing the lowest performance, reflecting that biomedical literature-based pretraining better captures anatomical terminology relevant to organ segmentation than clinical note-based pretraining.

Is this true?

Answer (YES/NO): NO